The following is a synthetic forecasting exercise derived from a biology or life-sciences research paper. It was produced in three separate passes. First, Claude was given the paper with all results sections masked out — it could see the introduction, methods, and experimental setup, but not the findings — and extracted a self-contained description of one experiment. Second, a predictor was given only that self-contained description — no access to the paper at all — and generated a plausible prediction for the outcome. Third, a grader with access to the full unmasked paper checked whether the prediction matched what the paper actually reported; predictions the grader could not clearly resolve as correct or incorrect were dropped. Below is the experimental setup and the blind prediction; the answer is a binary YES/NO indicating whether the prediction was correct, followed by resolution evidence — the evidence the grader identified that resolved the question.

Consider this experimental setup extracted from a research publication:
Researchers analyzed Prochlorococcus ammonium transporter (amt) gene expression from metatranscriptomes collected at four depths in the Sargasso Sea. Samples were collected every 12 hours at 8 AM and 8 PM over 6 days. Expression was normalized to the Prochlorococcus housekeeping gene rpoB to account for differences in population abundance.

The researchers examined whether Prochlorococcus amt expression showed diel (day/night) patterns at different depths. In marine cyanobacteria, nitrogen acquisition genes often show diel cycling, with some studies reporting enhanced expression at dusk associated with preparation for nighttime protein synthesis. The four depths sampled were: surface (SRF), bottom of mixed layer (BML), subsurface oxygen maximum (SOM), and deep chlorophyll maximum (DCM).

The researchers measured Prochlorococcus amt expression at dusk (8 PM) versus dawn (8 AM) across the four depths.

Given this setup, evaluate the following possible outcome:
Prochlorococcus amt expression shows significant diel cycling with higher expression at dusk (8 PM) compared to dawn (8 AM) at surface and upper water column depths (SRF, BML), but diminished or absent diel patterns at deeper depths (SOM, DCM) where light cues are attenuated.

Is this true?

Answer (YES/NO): NO